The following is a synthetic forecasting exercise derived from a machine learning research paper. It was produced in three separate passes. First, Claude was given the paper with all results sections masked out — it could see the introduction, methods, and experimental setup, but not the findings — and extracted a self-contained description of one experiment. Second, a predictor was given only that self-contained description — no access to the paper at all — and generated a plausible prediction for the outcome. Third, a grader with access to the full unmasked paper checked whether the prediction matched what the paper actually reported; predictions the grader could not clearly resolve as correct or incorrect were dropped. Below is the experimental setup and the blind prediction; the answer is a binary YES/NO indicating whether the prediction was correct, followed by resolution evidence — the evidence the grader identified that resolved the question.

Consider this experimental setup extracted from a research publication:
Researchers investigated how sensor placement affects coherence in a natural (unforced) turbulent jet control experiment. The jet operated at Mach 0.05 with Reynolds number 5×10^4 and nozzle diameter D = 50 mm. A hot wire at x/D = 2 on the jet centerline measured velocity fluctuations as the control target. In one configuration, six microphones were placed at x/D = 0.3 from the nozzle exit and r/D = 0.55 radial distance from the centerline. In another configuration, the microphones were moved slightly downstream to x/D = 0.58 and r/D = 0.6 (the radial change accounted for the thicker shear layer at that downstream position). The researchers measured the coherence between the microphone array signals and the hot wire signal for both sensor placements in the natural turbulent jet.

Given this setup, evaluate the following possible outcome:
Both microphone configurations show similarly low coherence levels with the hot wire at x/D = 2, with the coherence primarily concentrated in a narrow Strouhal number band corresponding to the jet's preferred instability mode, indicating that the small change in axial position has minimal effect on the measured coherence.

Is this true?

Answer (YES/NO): NO